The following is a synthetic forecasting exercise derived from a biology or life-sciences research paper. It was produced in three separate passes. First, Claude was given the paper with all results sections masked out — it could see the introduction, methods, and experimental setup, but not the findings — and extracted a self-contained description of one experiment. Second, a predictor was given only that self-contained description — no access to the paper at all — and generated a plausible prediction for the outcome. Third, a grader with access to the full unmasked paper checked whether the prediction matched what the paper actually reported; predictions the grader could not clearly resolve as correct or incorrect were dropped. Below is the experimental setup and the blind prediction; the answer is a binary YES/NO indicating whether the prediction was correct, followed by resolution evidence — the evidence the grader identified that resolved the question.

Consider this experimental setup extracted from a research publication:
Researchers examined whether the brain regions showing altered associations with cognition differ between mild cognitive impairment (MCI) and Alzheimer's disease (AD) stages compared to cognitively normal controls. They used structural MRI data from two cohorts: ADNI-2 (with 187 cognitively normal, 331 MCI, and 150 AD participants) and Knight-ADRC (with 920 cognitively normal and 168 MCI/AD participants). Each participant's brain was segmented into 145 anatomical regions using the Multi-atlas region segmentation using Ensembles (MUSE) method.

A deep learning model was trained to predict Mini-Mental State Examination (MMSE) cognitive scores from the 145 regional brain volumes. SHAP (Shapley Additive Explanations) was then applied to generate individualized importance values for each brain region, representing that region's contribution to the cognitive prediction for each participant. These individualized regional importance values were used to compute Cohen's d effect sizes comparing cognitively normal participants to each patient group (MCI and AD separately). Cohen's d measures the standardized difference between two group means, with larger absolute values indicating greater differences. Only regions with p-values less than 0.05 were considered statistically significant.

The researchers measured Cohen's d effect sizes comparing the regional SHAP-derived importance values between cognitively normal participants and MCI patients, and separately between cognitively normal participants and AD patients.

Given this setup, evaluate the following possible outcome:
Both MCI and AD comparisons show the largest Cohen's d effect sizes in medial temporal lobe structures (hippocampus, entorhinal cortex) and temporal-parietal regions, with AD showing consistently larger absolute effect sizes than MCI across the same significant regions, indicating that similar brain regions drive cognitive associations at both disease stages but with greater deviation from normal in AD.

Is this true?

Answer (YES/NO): NO